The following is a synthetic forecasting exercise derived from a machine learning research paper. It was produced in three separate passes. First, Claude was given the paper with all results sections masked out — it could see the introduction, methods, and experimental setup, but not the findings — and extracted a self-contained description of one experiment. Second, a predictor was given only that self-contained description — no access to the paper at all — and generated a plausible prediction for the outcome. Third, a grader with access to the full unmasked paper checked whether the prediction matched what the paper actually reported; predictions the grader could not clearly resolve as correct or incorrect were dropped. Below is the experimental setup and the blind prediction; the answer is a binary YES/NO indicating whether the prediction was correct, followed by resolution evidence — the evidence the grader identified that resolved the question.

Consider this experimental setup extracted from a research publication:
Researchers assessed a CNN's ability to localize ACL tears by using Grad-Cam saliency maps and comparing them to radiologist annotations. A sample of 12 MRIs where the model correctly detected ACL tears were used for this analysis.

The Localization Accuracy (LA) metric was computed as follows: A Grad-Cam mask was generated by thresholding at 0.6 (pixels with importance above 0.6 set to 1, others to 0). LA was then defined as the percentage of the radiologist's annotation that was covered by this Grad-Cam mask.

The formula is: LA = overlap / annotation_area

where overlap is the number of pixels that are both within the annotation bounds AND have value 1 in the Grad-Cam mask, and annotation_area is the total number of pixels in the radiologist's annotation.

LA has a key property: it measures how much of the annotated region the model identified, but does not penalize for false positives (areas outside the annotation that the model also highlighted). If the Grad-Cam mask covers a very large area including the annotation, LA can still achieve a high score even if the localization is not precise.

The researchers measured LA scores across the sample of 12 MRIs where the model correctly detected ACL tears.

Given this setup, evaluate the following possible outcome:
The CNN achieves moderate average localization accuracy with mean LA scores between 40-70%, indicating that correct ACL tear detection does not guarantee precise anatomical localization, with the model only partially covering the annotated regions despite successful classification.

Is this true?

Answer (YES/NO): NO